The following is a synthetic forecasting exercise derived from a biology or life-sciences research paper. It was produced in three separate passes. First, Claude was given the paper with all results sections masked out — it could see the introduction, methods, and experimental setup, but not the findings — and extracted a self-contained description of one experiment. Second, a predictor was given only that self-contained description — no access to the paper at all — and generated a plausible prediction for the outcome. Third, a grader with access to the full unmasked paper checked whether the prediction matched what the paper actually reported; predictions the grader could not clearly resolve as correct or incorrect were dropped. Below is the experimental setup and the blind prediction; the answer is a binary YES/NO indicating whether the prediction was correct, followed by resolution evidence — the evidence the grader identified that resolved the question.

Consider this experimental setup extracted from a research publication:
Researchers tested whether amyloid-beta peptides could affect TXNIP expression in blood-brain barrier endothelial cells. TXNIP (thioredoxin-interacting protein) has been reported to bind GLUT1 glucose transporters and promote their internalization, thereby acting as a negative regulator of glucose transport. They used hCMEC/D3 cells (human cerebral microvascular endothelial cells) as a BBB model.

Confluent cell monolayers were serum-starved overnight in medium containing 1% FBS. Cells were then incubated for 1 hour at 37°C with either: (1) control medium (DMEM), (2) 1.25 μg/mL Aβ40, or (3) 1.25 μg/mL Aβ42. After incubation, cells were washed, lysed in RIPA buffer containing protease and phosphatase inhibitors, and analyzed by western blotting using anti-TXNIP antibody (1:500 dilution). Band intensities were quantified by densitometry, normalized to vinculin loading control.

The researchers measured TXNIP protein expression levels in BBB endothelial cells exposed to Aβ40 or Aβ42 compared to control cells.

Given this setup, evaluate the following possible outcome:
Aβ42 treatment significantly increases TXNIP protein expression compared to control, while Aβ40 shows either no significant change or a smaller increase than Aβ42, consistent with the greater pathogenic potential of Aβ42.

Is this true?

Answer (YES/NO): NO